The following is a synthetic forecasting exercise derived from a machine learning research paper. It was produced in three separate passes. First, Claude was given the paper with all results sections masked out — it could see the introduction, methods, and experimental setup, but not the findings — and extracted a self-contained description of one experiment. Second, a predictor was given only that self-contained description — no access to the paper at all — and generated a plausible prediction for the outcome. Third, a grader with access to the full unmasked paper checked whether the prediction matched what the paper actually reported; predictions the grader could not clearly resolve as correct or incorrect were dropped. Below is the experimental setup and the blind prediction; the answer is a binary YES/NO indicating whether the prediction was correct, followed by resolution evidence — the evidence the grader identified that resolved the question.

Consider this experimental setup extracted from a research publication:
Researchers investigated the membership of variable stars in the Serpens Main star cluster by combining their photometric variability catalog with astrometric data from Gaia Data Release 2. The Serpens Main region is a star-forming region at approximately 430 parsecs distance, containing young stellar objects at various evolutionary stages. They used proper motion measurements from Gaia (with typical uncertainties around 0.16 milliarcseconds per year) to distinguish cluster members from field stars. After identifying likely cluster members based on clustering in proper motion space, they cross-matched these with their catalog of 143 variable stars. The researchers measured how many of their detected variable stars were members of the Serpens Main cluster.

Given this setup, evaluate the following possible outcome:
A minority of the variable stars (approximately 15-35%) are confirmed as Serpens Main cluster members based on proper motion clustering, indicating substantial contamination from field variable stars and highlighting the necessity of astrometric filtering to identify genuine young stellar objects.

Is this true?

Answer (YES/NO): NO